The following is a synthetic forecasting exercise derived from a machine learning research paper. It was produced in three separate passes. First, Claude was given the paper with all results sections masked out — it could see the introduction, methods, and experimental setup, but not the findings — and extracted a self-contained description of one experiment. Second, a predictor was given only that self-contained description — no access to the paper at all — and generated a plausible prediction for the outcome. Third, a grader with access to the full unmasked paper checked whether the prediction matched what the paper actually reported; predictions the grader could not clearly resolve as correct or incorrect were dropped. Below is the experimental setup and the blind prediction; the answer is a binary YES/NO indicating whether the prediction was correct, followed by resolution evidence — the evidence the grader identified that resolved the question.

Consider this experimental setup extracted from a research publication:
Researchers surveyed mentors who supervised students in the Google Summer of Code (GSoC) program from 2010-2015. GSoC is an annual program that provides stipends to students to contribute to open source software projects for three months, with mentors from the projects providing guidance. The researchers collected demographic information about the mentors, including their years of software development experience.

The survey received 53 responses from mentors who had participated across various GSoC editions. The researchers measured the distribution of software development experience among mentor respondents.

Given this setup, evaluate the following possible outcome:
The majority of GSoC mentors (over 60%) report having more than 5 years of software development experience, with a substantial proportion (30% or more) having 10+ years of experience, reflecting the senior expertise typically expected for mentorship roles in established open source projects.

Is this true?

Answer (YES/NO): YES